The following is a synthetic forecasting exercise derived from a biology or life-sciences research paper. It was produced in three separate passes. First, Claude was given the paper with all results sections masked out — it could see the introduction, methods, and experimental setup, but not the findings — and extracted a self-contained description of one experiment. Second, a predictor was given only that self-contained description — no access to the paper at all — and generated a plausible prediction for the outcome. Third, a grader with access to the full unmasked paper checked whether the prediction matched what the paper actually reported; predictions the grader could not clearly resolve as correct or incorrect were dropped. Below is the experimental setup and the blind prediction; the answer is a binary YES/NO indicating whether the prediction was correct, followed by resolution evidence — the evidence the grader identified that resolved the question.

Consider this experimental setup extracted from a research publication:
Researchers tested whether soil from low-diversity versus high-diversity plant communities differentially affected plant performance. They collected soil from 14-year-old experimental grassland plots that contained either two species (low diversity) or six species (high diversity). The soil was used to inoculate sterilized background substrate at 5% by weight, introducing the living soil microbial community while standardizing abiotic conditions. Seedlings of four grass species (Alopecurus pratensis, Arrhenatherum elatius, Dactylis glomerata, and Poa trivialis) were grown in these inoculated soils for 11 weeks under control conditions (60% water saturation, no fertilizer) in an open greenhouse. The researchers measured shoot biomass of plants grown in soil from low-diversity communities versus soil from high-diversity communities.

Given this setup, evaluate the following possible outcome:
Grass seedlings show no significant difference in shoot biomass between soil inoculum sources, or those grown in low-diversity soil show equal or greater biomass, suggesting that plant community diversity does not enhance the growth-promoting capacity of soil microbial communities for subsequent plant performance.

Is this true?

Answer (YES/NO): NO